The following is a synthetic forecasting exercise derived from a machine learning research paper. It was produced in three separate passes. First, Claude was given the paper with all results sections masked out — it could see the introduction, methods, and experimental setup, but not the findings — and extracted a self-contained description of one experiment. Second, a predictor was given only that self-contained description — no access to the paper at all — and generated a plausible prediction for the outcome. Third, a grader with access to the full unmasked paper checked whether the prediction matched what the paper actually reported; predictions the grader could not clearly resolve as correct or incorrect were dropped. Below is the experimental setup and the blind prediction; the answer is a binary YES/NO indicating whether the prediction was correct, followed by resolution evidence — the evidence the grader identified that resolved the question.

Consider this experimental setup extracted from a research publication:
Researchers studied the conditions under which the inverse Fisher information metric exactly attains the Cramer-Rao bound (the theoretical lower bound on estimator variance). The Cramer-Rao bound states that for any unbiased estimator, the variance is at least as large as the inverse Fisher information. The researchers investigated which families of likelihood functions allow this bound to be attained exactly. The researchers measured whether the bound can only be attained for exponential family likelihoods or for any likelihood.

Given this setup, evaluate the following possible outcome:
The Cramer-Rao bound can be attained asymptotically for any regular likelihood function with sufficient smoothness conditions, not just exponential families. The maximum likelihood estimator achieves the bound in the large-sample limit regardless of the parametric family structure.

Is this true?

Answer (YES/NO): NO